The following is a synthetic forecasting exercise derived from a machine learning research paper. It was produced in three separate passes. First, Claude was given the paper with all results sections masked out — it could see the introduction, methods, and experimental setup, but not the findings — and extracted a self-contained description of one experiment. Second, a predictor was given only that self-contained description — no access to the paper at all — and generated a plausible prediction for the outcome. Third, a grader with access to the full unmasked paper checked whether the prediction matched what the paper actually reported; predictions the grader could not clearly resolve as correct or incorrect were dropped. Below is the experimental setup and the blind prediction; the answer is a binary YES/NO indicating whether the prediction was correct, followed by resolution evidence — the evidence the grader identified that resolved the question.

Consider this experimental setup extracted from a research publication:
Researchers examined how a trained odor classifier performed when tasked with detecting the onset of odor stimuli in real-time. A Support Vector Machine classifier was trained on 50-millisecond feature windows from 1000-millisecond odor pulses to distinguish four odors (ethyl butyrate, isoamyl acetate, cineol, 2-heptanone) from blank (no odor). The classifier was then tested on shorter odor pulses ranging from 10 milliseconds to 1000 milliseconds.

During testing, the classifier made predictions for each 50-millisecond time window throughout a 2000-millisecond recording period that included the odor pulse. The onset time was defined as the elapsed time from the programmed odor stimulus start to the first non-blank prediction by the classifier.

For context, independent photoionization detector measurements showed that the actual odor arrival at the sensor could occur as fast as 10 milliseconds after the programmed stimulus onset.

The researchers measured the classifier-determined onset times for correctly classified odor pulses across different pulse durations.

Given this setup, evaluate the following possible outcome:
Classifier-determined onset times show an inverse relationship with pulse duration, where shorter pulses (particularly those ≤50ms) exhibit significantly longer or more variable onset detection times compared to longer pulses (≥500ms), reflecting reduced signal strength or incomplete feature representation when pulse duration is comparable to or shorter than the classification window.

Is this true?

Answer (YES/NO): NO